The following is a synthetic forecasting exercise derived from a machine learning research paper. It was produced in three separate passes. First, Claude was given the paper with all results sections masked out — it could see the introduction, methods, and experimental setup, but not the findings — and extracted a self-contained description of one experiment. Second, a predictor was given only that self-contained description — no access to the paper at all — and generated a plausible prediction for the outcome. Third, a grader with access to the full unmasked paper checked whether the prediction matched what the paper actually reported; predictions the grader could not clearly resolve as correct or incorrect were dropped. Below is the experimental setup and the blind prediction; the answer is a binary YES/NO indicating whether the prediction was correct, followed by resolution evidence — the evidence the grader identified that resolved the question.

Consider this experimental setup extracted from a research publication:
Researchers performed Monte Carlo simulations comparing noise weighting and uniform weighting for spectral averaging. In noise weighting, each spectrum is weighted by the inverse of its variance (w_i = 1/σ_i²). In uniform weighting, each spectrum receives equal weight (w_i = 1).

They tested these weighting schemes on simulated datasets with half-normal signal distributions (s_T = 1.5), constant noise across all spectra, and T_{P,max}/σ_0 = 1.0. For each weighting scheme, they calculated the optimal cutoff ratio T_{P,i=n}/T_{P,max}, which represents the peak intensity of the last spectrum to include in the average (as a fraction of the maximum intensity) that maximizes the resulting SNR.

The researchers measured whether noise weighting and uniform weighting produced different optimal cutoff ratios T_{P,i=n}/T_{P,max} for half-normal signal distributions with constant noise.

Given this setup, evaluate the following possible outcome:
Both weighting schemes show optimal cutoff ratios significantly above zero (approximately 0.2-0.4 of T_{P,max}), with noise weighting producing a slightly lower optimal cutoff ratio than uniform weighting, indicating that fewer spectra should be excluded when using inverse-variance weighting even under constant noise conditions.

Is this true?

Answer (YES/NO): NO